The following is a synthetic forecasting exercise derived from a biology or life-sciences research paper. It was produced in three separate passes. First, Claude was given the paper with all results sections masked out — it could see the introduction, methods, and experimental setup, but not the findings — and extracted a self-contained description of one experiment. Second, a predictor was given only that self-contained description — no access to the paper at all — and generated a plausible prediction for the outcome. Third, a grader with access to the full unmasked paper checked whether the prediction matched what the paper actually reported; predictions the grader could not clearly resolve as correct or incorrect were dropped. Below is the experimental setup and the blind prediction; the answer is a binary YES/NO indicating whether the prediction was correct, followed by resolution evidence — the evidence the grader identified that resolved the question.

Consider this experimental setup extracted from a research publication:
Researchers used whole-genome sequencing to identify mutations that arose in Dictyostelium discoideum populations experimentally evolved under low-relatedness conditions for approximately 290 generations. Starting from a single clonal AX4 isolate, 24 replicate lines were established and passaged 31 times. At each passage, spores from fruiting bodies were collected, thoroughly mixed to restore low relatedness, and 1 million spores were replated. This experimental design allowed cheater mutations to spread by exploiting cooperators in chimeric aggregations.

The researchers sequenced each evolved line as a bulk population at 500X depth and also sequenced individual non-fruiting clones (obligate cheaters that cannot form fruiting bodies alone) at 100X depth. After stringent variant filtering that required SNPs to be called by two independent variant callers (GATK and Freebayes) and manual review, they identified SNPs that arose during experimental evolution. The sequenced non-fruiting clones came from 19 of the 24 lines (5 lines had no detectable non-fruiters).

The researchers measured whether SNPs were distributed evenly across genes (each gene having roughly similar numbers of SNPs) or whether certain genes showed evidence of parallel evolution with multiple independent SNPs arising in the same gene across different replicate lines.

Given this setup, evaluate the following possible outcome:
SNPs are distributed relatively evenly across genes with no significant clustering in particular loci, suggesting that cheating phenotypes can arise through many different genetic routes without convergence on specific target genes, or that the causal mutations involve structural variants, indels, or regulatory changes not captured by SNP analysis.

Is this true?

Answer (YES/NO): NO